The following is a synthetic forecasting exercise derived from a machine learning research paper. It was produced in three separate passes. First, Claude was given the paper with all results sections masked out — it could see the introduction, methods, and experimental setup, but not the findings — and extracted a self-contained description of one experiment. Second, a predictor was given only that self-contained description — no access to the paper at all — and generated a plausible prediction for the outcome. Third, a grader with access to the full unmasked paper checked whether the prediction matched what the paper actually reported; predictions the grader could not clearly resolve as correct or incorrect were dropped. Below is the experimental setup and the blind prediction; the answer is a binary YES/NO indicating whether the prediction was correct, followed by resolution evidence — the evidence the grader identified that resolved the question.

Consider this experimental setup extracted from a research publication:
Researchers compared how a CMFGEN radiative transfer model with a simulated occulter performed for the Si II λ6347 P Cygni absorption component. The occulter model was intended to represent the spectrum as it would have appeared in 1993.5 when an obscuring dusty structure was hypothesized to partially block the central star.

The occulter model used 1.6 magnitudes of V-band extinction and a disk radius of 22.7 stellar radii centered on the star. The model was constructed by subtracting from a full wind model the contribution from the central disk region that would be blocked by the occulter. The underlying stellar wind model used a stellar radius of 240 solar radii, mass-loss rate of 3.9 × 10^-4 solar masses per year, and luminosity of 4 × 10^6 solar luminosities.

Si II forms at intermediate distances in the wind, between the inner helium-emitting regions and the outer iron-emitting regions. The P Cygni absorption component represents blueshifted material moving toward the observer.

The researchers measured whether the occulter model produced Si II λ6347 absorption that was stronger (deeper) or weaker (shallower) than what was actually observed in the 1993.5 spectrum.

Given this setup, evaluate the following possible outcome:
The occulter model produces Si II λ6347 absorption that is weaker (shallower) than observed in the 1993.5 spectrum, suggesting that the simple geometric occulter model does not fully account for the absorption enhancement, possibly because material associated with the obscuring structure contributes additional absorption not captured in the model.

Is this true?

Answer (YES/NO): NO